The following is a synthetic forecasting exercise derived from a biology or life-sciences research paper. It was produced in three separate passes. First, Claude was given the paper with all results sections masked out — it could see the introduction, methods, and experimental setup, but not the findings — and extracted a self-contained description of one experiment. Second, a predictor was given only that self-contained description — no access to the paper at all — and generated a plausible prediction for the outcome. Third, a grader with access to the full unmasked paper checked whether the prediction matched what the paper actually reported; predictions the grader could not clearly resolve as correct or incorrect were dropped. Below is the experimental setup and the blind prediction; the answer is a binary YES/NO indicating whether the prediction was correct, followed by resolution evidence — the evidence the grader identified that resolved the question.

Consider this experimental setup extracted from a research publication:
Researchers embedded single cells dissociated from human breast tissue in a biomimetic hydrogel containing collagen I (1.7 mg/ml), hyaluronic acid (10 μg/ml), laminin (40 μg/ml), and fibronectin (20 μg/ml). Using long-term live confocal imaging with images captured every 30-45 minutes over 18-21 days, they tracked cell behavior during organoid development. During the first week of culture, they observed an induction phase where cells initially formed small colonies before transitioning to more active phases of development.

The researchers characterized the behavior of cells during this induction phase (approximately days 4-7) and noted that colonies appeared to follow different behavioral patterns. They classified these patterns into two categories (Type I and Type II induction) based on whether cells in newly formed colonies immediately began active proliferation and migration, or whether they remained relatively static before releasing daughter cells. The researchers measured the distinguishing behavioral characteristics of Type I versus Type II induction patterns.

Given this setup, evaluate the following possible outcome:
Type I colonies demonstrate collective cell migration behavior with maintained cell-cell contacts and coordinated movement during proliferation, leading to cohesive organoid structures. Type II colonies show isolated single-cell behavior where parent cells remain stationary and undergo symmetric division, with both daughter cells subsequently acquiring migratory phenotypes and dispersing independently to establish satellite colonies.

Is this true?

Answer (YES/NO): NO